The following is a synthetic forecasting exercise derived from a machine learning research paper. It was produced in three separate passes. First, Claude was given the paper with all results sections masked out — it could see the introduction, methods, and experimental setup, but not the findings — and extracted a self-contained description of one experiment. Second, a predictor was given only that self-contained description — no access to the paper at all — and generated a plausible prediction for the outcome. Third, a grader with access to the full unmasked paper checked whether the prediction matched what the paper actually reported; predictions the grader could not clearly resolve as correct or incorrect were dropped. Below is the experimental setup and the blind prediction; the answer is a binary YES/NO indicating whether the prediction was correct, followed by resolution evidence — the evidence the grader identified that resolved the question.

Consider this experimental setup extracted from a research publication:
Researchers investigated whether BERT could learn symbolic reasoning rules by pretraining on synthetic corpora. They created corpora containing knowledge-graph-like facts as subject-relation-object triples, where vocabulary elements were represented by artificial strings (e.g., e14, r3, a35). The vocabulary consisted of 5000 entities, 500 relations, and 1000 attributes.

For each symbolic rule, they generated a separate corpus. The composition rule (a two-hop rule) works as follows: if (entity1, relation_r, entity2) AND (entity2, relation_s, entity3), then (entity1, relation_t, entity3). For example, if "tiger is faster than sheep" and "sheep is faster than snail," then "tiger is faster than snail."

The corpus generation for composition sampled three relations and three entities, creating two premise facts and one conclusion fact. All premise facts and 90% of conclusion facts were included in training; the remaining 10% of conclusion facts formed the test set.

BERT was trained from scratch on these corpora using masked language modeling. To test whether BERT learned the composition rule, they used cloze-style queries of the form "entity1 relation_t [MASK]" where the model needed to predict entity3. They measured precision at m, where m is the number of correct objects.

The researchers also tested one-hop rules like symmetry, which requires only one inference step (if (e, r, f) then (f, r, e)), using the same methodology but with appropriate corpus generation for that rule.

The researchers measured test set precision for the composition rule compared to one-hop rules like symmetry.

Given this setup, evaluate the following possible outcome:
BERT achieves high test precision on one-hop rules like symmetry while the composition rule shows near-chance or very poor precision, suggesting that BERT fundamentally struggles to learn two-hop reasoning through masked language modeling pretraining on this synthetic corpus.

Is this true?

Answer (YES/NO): YES